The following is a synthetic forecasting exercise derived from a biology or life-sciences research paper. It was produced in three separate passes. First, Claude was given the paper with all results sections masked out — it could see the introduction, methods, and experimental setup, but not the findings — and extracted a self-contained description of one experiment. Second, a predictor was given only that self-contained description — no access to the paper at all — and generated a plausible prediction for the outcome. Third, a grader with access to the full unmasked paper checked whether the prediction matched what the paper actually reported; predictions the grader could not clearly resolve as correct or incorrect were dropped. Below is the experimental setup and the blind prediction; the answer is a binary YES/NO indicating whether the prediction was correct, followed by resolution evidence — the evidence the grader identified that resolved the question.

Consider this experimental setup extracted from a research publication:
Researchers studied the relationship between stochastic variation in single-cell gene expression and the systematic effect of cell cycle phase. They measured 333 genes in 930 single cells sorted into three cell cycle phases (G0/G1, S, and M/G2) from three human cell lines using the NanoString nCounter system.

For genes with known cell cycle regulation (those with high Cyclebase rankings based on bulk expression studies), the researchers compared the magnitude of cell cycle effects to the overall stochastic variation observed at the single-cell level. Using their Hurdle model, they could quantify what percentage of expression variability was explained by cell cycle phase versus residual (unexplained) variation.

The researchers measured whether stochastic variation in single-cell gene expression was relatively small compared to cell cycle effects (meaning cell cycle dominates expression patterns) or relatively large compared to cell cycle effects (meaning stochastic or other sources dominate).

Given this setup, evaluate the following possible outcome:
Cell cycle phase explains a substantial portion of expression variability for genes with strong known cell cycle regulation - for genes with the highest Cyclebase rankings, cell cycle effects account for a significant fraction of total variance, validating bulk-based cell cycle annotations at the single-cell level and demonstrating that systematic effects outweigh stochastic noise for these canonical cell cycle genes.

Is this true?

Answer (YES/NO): NO